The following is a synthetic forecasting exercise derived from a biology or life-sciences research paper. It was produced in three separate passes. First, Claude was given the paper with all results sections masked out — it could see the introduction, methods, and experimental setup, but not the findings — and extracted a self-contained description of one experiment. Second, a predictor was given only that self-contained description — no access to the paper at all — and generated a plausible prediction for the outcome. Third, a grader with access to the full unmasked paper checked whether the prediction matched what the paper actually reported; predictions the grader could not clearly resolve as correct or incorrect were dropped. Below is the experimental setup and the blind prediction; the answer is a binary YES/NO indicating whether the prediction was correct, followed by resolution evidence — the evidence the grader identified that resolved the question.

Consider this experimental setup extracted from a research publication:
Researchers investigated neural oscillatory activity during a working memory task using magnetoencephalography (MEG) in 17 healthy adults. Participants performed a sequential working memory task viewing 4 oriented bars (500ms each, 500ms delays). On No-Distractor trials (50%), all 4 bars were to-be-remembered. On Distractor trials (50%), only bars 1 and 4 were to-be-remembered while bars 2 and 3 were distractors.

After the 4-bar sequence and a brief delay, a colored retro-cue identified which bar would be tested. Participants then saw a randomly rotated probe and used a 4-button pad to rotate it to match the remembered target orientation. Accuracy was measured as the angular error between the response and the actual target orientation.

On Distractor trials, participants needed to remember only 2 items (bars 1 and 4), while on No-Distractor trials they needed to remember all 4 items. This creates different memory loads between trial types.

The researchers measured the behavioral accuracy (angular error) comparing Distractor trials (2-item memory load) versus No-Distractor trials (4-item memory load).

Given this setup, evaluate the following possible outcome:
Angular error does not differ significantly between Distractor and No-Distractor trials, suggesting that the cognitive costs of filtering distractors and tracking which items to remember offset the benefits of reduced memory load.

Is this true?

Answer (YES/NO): NO